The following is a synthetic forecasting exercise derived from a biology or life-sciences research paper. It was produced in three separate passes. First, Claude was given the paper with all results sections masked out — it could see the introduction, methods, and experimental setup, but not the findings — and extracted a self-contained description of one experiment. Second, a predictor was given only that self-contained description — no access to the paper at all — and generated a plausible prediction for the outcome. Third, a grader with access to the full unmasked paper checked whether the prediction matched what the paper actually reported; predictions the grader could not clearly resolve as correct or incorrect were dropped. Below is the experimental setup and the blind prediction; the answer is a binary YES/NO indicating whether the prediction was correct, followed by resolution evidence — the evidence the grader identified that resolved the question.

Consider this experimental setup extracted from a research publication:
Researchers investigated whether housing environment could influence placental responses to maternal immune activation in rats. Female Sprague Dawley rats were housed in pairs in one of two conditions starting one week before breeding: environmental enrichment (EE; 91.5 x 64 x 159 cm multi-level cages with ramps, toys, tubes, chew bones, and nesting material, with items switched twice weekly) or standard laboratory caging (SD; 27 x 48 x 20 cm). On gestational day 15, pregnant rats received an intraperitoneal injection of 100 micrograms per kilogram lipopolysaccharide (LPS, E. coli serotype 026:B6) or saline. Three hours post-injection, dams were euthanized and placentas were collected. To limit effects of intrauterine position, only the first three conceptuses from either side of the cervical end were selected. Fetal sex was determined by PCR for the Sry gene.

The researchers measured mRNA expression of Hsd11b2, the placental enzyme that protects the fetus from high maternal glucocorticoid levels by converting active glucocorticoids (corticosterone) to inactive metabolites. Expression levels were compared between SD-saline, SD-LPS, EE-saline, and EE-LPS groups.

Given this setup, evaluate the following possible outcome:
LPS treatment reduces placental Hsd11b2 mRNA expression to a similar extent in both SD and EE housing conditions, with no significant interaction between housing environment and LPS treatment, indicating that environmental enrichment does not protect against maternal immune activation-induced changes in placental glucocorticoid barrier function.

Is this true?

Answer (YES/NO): NO